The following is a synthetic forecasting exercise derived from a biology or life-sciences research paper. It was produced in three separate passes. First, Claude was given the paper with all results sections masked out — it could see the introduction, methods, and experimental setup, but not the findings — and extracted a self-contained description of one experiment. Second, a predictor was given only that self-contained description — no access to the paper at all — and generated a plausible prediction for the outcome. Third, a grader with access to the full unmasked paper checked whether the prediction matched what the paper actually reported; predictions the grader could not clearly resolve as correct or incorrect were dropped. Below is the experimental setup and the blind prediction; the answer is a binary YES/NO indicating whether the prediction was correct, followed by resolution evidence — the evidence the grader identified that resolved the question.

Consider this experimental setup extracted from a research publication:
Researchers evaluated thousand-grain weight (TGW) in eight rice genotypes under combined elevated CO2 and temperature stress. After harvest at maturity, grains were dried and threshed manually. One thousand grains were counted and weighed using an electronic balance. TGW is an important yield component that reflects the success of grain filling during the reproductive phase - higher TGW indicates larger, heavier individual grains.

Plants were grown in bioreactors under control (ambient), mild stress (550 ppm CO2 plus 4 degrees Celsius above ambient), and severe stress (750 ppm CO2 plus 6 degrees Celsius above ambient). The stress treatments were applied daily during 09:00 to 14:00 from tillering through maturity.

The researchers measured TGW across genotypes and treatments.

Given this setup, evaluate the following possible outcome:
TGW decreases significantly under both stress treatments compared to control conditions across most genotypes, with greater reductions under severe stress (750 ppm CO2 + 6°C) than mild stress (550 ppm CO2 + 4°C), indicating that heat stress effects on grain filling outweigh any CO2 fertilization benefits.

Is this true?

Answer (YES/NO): NO